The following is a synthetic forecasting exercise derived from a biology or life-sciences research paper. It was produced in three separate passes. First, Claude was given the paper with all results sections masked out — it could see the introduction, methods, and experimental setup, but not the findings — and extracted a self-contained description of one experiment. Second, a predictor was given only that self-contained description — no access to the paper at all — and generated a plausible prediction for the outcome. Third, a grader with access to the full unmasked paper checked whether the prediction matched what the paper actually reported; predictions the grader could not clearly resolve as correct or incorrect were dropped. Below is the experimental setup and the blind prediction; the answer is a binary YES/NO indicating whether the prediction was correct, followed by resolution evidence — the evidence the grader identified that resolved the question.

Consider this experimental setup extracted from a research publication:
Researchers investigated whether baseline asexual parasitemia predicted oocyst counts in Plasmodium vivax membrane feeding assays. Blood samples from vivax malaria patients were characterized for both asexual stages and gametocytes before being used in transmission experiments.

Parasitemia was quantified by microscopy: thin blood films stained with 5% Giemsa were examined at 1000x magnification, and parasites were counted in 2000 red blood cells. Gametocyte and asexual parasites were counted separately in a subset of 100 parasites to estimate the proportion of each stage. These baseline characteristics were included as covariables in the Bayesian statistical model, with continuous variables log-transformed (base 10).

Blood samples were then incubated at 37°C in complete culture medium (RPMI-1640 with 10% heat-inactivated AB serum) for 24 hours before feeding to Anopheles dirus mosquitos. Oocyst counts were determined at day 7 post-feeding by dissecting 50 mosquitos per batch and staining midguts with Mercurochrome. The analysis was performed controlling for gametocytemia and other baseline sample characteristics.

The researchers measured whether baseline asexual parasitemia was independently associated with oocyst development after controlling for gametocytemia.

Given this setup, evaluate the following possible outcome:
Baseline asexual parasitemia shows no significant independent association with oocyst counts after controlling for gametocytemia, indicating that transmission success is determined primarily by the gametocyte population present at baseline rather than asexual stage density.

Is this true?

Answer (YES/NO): YES